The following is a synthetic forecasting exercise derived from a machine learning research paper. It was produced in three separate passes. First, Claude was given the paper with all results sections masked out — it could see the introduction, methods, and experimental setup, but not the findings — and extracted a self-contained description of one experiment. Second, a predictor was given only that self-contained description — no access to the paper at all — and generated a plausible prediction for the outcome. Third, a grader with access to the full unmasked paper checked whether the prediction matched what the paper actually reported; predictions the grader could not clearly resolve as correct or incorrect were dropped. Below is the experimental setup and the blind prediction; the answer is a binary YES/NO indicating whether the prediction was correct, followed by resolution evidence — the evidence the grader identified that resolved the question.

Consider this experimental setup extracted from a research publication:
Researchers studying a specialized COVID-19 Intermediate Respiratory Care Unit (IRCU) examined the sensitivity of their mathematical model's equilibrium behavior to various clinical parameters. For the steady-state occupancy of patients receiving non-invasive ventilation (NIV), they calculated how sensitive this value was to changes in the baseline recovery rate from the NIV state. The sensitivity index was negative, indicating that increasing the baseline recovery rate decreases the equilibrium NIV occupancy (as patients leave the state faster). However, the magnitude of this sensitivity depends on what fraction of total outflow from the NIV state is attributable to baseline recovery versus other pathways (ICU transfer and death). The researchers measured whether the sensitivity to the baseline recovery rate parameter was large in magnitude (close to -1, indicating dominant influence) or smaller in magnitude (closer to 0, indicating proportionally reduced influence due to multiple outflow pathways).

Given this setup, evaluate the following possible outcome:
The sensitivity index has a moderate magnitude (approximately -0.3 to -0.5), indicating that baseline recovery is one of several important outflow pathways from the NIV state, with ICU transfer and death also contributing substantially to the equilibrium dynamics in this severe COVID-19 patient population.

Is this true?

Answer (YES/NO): NO